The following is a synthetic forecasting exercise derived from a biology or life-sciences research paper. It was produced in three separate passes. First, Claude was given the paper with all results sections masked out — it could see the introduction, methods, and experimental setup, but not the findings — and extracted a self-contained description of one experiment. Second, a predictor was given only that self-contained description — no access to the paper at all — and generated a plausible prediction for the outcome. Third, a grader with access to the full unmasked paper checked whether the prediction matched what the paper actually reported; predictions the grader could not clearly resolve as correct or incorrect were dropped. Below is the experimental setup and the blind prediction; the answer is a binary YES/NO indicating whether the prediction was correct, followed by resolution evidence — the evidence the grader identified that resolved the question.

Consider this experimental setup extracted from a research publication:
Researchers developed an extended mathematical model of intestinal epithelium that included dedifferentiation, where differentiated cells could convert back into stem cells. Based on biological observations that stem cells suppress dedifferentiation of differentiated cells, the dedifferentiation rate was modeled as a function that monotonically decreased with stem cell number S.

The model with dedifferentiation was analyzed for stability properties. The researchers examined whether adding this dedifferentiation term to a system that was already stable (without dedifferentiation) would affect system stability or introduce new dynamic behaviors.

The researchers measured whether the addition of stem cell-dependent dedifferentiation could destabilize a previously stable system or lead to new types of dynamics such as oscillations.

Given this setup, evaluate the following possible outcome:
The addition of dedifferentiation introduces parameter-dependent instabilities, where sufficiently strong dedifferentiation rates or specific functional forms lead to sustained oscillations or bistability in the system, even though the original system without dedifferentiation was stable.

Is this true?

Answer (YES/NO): NO